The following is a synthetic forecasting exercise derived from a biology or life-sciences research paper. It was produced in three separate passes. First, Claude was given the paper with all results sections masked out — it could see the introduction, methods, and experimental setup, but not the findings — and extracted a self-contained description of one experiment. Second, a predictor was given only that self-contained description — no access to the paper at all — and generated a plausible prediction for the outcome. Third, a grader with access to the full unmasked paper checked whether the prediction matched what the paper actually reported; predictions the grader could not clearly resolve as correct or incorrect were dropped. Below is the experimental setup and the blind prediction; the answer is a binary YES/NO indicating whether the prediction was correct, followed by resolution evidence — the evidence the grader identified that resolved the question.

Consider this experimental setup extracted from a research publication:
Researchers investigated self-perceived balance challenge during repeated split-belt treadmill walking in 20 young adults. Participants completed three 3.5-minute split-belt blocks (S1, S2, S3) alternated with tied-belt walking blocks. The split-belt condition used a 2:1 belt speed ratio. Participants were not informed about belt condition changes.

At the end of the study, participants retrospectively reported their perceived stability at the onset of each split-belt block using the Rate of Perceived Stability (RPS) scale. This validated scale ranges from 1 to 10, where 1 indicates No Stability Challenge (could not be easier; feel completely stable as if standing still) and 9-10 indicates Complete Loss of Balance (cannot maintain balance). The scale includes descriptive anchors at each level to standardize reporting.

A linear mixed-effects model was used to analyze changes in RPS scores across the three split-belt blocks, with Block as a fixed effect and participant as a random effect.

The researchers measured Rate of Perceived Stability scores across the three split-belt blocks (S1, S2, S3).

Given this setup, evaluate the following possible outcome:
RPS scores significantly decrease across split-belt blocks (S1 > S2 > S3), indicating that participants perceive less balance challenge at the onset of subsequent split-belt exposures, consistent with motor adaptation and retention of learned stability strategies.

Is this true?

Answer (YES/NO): YES